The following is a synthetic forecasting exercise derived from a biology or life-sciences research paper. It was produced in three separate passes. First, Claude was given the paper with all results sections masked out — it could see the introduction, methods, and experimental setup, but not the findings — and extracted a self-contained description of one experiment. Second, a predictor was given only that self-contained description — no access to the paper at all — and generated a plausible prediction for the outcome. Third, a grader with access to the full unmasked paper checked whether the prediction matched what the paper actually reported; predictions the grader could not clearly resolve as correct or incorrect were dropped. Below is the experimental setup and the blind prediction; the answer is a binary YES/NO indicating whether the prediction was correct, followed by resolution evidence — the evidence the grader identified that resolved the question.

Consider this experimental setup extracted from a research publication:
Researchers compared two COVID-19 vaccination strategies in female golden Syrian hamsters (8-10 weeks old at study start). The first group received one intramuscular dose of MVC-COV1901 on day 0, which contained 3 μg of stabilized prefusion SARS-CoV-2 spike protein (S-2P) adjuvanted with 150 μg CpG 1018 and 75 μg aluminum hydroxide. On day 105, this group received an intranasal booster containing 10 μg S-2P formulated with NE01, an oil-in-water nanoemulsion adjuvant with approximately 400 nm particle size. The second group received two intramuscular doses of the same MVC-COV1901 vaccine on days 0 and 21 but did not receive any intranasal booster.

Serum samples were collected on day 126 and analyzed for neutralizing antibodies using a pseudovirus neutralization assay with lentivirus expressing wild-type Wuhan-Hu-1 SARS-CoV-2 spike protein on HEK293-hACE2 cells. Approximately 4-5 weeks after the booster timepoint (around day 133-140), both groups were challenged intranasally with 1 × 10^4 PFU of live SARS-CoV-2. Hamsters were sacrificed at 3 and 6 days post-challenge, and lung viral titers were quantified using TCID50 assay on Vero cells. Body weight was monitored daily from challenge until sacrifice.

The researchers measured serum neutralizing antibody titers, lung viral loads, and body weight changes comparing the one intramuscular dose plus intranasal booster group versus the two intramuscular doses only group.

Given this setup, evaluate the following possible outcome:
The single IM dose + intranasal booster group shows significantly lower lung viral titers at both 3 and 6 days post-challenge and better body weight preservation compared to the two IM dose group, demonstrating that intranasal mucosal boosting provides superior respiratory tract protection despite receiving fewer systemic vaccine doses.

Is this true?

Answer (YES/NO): NO